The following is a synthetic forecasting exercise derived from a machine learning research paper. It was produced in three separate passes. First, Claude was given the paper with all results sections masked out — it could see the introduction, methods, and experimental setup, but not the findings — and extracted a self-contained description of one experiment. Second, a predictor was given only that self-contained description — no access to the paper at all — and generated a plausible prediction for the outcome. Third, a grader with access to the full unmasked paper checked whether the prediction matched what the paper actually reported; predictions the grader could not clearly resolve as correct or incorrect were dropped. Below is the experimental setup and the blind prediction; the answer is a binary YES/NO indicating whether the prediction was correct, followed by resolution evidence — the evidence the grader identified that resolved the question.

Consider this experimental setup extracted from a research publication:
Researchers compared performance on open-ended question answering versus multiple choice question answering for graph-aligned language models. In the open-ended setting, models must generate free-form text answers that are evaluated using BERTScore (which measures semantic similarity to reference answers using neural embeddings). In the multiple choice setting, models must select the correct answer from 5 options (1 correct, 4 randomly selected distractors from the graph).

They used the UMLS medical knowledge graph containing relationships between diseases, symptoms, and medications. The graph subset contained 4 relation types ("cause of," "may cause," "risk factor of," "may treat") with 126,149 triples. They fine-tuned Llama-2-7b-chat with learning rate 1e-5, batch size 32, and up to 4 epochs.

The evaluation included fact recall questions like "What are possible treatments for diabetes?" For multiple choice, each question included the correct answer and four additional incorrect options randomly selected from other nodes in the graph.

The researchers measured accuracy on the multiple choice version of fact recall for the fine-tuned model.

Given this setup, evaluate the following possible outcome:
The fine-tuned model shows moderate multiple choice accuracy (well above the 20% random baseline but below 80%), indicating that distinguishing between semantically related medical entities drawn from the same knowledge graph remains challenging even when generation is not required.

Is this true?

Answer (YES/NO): NO